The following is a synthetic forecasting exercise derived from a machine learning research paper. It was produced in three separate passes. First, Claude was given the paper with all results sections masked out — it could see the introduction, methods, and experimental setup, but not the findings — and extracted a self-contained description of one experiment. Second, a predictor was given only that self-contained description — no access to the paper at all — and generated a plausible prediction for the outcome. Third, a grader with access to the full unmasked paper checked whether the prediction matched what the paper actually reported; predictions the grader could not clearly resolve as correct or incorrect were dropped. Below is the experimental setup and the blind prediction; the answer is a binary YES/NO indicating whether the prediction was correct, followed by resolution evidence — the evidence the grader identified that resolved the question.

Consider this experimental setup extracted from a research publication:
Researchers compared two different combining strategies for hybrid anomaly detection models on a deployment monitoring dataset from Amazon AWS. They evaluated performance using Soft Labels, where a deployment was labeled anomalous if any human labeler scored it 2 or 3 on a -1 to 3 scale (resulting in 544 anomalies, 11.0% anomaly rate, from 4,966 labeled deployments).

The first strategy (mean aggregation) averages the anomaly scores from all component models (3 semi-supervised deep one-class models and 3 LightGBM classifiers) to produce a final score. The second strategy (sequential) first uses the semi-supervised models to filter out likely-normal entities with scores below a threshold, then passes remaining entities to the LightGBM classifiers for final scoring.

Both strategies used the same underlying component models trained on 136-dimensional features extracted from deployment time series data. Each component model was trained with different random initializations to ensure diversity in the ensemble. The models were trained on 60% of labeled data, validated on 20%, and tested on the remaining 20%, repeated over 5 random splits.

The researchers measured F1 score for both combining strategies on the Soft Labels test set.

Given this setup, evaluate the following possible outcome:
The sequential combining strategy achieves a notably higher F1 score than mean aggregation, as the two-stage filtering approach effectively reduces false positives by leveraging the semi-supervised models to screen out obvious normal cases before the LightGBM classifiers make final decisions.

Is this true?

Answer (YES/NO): NO